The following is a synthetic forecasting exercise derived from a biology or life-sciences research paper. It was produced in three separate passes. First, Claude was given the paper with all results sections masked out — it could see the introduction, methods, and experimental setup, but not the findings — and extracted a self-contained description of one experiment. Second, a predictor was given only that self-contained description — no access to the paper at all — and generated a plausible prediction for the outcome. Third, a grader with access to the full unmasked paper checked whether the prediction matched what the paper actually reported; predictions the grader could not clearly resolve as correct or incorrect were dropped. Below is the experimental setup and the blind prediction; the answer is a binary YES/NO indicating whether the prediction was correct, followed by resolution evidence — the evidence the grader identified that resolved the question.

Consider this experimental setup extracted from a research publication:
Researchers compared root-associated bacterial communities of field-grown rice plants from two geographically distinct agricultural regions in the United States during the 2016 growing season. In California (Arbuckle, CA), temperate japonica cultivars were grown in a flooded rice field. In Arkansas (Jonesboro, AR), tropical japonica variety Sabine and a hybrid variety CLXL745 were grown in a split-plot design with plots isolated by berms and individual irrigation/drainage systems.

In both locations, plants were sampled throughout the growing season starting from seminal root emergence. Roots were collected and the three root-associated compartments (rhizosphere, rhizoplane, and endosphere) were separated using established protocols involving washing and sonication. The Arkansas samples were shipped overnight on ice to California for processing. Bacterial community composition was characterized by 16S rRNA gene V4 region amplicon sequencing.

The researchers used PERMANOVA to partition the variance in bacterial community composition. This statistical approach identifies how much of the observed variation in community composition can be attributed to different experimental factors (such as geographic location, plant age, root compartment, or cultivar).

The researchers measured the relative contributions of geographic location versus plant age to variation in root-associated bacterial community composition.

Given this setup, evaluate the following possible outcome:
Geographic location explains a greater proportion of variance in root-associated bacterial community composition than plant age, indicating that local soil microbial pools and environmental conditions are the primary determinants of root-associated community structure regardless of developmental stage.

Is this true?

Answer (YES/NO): YES